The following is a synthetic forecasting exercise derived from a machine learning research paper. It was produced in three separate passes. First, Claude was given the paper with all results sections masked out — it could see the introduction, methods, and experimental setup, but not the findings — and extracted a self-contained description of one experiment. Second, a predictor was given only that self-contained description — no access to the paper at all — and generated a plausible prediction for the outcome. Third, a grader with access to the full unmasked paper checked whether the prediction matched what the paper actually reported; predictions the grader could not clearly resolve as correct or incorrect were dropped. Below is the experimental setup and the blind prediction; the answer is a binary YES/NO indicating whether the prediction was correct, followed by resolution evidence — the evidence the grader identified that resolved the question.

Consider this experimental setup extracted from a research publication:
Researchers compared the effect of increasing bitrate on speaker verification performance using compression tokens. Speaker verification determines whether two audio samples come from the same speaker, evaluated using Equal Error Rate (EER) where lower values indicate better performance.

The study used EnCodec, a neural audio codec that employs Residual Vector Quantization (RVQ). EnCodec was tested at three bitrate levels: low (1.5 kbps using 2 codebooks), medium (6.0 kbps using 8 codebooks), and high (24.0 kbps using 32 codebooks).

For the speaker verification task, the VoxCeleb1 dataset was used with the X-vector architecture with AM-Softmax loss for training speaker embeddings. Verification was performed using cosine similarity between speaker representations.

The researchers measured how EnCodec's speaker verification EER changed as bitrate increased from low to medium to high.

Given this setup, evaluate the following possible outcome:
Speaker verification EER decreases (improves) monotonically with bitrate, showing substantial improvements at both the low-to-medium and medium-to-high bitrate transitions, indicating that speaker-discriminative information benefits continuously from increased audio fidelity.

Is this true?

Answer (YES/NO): NO